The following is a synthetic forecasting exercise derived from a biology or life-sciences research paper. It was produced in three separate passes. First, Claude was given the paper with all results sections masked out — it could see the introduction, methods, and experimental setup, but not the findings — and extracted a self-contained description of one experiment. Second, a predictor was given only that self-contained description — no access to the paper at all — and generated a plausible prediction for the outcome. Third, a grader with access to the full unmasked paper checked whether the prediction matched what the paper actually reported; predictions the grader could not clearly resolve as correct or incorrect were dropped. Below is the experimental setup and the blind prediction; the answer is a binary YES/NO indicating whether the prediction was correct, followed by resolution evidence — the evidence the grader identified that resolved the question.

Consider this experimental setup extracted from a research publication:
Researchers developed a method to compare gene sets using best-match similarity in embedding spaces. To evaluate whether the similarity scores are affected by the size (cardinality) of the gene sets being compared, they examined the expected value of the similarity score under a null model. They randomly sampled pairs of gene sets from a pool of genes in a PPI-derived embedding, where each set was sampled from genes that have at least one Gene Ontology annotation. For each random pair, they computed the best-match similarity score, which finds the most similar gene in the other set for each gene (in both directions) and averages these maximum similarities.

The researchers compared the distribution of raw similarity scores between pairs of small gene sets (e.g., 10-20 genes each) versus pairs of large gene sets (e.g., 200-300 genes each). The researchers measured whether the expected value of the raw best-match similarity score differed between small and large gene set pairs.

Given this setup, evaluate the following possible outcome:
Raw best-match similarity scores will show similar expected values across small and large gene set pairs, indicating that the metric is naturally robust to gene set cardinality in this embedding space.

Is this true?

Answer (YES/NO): NO